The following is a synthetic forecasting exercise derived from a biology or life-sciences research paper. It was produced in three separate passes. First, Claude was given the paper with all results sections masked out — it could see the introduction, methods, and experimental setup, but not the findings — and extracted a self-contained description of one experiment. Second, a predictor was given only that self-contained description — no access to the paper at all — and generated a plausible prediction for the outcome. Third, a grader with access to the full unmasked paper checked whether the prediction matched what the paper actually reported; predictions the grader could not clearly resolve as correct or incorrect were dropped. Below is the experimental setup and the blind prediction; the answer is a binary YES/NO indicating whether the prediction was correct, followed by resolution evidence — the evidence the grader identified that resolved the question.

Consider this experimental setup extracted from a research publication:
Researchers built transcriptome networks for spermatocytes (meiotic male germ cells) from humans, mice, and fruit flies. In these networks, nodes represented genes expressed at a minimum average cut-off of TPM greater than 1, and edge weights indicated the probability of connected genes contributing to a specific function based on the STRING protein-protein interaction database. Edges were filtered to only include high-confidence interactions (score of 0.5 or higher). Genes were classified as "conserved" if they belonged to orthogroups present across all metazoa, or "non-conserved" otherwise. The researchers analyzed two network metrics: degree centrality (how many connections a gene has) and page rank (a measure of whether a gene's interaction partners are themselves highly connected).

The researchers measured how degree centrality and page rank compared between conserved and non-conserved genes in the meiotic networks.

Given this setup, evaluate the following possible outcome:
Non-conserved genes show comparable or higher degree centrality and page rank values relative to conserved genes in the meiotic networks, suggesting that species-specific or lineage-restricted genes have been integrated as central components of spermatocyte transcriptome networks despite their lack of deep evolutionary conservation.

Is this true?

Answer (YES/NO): NO